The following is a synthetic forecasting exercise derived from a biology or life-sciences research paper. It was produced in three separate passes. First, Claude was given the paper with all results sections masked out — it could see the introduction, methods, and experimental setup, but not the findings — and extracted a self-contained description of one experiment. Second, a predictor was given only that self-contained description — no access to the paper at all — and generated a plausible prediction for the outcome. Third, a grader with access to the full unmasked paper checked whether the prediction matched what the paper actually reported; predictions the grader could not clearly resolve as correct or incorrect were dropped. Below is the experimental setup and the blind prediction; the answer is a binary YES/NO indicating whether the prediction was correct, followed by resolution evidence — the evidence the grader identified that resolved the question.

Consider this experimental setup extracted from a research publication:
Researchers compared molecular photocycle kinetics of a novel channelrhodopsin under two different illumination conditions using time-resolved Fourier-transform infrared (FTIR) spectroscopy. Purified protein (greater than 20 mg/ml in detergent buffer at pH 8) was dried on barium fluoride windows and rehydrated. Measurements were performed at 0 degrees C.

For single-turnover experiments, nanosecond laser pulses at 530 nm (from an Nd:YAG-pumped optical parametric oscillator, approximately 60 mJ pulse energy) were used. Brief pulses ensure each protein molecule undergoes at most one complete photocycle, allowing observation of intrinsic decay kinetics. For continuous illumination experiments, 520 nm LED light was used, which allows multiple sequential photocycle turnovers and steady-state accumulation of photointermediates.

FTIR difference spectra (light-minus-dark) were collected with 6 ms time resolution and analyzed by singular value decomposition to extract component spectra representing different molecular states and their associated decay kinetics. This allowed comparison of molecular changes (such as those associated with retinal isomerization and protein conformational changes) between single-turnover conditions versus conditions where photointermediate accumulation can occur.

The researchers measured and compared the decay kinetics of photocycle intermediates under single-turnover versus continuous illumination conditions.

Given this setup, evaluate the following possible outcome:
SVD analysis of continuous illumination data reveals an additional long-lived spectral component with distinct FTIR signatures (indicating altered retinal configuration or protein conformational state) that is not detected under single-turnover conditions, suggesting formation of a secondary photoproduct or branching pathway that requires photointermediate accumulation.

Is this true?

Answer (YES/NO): NO